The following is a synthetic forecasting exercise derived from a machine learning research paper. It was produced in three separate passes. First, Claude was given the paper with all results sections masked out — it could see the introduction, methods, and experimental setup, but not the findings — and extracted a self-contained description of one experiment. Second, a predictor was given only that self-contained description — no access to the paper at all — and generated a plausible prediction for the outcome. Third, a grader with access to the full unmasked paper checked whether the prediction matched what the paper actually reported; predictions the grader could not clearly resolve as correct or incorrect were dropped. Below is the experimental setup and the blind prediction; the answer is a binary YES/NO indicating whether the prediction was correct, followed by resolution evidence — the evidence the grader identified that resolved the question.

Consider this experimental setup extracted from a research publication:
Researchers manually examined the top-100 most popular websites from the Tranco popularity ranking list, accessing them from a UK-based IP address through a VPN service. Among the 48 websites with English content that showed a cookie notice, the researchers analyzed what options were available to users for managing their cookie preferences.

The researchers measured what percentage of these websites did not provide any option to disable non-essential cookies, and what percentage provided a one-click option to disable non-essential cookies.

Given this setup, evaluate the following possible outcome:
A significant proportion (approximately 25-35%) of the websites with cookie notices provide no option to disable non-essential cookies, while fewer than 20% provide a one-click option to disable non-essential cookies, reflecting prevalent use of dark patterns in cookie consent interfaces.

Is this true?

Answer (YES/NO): NO